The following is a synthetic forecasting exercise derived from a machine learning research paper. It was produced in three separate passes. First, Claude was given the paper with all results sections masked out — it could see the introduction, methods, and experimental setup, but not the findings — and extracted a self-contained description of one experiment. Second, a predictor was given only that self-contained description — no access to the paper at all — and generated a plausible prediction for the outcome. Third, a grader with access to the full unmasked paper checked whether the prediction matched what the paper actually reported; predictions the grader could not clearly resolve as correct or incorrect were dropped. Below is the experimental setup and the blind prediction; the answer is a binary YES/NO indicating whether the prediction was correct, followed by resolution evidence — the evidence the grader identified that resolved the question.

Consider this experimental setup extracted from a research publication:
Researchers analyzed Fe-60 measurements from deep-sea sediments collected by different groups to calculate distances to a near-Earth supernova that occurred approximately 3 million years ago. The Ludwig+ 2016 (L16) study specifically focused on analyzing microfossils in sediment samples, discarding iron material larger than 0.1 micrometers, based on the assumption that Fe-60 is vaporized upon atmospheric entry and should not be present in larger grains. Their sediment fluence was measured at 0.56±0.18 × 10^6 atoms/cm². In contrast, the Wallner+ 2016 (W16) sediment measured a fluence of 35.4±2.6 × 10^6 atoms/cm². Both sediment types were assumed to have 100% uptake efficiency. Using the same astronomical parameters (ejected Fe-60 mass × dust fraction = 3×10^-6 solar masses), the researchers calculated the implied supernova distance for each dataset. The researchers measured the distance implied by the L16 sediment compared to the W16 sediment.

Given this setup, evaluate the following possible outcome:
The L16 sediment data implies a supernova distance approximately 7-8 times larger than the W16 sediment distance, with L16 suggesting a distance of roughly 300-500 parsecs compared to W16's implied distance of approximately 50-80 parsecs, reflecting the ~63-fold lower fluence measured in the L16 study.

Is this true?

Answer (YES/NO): YES